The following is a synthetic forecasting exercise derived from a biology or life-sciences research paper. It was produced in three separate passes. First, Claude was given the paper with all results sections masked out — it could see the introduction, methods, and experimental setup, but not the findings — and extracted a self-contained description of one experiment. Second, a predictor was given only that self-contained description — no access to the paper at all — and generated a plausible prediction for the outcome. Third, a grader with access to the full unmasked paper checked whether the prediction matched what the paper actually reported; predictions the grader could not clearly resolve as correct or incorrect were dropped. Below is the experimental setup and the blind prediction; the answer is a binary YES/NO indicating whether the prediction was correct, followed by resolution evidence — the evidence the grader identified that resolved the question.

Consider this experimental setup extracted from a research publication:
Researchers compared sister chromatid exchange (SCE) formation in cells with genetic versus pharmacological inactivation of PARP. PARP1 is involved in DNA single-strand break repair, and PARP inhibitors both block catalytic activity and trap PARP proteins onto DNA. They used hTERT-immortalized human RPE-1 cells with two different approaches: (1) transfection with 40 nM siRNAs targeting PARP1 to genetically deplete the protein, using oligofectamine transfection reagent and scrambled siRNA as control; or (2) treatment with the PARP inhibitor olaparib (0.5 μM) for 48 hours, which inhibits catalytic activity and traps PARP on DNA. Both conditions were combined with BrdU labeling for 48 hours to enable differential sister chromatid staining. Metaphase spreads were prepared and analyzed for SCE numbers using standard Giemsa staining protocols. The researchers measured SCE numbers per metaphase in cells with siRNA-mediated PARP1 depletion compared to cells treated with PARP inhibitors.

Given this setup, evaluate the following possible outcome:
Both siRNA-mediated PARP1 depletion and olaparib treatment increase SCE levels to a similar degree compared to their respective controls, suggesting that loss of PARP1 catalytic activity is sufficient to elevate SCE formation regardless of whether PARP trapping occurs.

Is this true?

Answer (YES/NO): NO